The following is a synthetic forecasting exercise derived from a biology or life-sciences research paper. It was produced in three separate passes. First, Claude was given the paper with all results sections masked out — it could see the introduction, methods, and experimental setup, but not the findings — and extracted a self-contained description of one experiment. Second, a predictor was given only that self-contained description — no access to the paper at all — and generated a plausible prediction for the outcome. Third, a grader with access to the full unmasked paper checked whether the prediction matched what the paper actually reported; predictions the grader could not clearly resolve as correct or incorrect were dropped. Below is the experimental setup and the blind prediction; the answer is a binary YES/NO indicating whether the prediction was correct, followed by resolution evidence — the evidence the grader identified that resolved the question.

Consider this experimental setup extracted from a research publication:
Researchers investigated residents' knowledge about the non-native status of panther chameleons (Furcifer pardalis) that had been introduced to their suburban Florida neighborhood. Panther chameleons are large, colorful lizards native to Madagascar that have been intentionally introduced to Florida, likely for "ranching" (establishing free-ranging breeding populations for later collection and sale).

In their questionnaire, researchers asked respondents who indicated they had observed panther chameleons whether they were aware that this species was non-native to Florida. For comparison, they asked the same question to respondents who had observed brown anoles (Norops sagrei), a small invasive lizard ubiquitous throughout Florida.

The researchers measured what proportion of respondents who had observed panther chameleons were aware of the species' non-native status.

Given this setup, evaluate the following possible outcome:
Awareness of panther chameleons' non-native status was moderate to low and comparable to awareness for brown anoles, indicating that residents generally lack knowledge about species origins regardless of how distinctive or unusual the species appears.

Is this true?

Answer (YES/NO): NO